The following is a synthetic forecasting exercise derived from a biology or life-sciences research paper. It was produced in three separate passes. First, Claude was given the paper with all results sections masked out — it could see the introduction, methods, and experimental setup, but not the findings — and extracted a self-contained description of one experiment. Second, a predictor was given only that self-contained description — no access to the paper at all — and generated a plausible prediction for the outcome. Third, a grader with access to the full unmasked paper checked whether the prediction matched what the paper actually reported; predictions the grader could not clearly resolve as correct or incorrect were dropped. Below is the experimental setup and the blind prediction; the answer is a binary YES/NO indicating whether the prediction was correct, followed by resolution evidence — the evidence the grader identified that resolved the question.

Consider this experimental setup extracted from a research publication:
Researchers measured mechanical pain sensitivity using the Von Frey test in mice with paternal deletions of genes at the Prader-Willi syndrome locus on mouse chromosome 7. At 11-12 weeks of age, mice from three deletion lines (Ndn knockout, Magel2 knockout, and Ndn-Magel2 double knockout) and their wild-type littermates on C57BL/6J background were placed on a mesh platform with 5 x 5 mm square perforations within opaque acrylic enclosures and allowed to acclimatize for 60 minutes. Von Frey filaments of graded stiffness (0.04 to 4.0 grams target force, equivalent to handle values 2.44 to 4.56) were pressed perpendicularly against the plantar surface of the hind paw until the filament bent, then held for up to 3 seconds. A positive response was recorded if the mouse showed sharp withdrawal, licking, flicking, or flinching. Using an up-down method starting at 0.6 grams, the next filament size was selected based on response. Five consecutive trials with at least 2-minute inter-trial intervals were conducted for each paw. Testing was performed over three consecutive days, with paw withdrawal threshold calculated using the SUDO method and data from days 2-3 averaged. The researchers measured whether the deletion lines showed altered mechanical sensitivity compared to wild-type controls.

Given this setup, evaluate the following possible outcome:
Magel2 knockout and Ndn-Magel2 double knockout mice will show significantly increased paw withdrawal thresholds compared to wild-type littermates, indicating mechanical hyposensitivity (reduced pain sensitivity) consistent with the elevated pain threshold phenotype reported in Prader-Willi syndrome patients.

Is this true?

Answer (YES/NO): NO